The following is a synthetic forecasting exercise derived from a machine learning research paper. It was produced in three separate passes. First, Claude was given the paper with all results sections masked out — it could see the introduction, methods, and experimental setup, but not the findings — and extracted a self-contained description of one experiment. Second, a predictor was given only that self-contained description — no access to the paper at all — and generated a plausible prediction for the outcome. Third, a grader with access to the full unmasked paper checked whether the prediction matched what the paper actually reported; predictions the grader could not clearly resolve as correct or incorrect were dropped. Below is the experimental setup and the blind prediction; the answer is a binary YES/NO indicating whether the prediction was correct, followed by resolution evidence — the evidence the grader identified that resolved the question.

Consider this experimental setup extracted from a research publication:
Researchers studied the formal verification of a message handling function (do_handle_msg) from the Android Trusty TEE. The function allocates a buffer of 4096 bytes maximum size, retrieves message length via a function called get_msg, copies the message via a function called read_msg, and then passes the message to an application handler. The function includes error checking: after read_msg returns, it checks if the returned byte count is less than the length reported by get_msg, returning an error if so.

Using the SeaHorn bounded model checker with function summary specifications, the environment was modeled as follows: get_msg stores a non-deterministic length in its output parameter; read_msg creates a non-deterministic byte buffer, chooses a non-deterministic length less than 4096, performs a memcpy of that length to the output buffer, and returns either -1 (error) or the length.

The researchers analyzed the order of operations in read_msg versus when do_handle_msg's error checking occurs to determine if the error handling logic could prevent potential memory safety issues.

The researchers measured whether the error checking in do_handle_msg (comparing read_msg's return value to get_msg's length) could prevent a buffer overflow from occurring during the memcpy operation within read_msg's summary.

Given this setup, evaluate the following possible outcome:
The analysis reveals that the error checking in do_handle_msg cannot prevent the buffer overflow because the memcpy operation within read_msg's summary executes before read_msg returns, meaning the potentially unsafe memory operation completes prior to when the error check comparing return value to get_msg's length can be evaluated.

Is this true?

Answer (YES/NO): YES